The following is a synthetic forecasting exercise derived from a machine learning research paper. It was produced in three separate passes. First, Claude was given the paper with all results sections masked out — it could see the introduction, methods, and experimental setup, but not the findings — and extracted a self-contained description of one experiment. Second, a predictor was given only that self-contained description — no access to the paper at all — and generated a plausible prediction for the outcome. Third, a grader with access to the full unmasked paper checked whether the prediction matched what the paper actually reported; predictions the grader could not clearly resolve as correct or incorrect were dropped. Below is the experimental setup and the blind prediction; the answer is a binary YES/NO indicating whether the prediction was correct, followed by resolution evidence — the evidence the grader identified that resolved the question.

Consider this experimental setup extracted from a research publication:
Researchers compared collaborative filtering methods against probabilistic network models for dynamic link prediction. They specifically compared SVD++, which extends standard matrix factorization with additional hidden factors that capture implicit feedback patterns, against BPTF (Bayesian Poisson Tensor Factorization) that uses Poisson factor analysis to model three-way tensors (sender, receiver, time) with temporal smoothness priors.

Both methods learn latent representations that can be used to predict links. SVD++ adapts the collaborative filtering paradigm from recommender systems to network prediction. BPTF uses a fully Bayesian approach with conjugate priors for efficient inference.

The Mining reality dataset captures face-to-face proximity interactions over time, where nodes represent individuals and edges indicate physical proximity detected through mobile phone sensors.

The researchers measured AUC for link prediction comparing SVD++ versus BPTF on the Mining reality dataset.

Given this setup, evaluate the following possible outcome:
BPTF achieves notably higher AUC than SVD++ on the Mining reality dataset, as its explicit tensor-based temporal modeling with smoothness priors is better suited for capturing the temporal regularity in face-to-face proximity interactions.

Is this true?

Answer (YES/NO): YES